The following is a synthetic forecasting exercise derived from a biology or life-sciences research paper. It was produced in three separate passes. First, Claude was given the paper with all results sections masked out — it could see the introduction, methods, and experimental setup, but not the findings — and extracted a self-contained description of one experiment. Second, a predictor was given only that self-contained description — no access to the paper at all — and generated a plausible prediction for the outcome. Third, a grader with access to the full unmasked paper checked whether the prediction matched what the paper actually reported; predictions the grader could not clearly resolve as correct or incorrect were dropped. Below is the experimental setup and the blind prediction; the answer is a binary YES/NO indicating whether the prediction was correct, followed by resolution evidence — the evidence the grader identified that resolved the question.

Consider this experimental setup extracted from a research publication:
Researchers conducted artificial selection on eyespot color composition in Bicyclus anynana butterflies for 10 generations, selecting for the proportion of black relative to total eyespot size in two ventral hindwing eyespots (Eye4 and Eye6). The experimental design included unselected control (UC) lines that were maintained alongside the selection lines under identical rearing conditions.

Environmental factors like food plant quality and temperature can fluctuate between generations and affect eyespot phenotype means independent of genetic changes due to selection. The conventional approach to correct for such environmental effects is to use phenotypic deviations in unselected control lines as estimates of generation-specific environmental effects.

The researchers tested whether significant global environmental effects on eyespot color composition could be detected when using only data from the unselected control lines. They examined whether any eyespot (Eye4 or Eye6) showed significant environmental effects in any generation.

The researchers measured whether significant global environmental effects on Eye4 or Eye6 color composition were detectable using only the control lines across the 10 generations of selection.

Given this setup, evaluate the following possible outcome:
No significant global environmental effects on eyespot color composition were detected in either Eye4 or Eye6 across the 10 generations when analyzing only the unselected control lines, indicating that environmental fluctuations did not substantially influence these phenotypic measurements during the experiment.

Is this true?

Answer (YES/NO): NO